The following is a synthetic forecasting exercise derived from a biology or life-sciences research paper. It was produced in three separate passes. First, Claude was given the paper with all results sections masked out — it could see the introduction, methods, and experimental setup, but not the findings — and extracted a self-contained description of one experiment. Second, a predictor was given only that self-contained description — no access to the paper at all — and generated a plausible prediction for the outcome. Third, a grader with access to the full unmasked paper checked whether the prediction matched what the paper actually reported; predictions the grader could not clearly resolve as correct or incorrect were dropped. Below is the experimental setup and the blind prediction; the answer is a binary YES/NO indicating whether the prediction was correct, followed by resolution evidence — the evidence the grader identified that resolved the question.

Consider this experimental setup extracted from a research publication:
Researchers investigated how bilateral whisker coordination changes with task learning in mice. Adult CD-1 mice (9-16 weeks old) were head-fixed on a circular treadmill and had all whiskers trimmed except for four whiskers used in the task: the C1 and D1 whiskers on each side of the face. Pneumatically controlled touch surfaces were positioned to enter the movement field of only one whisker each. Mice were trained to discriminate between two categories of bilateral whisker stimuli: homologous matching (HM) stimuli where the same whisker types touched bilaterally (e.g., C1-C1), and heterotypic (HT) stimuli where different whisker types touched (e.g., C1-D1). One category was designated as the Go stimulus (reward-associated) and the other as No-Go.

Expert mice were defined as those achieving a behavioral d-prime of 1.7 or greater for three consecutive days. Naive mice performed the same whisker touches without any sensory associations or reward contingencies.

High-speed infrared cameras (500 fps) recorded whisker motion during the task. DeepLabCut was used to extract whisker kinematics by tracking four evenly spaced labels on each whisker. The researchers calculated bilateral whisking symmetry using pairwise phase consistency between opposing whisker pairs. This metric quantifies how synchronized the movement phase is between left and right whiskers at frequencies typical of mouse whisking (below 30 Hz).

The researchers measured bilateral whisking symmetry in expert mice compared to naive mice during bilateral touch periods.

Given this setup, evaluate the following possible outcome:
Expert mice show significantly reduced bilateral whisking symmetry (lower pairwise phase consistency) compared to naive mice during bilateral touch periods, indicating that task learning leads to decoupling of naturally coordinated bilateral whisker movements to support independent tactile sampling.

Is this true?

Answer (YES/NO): NO